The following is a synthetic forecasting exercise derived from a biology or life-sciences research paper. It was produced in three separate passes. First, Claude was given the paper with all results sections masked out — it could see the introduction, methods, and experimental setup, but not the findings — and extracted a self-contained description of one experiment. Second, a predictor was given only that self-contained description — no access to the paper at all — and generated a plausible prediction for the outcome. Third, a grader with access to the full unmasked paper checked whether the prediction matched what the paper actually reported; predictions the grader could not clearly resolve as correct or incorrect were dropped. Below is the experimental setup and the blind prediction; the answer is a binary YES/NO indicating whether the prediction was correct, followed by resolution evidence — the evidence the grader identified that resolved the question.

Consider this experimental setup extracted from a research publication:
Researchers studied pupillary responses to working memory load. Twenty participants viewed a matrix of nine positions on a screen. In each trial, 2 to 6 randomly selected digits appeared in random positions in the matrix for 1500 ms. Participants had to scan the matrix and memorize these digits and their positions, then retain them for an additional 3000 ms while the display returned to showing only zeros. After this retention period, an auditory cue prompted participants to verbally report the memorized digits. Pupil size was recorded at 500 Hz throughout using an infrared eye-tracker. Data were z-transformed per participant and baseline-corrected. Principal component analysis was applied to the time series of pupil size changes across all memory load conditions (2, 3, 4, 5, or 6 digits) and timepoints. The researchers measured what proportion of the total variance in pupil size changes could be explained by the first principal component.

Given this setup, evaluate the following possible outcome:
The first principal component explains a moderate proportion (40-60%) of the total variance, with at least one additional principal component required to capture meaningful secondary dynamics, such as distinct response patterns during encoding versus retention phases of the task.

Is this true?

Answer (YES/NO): NO